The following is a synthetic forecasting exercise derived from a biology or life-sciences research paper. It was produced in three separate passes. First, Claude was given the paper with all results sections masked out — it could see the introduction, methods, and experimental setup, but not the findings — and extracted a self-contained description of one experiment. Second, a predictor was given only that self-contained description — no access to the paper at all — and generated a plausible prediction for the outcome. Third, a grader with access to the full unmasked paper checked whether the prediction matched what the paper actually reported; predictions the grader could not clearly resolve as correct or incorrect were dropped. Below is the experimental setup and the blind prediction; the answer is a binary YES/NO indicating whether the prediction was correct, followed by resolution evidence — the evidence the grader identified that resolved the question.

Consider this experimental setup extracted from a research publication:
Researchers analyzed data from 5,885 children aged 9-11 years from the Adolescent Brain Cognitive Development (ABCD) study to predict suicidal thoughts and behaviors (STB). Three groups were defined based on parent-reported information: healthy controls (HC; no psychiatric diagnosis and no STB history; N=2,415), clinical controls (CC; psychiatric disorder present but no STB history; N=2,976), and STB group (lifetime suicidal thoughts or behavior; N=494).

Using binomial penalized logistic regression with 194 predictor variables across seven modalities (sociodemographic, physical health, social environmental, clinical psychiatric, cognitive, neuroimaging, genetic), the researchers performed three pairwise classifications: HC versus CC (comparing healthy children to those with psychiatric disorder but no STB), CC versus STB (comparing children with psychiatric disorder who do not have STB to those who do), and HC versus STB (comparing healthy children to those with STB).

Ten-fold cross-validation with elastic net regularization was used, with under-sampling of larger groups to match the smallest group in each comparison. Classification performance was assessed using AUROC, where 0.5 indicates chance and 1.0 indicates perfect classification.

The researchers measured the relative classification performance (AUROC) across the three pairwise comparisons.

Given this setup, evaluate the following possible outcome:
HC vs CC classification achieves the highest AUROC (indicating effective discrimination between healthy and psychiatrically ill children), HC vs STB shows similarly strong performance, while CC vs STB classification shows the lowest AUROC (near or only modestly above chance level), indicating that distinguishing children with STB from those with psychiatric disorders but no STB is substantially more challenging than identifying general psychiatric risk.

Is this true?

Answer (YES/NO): NO